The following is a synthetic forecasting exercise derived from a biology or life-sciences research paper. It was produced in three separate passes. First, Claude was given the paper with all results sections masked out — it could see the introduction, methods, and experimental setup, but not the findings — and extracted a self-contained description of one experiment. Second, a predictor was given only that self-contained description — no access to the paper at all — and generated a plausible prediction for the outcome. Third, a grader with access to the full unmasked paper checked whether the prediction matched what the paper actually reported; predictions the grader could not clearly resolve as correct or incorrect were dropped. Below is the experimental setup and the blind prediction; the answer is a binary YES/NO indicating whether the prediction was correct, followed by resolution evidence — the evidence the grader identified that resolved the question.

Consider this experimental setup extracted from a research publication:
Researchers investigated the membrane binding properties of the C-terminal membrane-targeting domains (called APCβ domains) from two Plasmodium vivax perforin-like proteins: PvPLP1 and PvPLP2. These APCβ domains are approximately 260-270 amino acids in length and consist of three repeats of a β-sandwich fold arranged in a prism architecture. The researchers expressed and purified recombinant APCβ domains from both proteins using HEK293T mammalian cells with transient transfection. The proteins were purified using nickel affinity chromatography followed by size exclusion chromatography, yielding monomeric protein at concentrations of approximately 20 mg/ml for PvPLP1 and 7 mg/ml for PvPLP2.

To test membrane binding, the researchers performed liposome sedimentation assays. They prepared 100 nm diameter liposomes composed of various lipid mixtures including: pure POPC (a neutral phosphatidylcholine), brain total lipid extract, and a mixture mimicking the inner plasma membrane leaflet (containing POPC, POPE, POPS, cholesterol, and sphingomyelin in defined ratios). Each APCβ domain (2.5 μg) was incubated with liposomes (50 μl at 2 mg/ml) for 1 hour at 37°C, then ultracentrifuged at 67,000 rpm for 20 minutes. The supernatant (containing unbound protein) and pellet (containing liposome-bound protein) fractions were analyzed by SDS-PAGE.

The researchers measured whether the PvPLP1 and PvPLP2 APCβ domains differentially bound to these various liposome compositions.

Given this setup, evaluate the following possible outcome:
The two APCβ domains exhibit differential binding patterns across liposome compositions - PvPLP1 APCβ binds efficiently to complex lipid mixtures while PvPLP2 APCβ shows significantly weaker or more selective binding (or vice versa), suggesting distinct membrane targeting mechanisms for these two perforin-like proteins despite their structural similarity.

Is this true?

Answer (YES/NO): YES